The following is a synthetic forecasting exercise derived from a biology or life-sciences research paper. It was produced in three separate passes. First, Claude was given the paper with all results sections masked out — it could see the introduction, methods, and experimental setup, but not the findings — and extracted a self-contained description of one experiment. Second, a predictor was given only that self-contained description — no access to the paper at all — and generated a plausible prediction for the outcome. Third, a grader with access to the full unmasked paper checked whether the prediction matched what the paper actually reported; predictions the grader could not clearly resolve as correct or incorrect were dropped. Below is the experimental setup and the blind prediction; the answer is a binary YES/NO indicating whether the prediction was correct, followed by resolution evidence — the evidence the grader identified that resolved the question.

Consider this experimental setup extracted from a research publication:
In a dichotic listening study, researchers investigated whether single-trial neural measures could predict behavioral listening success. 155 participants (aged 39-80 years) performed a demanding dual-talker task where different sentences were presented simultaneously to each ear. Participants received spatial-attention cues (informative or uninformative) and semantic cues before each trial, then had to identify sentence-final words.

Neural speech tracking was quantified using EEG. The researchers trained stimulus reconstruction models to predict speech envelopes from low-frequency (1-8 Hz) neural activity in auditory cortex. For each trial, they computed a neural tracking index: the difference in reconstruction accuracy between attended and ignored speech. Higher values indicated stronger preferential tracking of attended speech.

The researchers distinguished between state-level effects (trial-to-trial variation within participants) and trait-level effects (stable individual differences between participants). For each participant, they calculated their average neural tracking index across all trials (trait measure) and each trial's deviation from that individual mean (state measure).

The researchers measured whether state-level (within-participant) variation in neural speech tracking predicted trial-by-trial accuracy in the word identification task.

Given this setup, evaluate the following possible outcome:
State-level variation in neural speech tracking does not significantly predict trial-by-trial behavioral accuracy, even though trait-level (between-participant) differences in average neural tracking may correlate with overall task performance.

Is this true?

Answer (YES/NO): NO